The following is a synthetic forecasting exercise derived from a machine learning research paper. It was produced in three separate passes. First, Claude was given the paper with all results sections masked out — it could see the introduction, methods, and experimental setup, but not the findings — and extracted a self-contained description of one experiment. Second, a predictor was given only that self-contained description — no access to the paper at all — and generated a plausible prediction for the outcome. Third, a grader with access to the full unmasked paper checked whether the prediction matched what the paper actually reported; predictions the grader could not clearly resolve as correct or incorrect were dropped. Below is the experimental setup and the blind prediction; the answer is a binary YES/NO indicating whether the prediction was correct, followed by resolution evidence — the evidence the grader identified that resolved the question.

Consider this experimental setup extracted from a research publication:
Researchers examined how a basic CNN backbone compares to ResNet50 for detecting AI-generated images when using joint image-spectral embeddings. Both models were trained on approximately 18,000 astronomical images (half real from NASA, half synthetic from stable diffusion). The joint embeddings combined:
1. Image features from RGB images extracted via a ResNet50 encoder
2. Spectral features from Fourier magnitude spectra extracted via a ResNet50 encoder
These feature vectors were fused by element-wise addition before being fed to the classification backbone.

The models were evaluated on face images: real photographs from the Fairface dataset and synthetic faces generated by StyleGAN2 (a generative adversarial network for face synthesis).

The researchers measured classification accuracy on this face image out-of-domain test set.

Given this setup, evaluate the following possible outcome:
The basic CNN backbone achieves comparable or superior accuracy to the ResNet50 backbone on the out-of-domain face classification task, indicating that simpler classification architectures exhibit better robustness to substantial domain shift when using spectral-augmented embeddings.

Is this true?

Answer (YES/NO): NO